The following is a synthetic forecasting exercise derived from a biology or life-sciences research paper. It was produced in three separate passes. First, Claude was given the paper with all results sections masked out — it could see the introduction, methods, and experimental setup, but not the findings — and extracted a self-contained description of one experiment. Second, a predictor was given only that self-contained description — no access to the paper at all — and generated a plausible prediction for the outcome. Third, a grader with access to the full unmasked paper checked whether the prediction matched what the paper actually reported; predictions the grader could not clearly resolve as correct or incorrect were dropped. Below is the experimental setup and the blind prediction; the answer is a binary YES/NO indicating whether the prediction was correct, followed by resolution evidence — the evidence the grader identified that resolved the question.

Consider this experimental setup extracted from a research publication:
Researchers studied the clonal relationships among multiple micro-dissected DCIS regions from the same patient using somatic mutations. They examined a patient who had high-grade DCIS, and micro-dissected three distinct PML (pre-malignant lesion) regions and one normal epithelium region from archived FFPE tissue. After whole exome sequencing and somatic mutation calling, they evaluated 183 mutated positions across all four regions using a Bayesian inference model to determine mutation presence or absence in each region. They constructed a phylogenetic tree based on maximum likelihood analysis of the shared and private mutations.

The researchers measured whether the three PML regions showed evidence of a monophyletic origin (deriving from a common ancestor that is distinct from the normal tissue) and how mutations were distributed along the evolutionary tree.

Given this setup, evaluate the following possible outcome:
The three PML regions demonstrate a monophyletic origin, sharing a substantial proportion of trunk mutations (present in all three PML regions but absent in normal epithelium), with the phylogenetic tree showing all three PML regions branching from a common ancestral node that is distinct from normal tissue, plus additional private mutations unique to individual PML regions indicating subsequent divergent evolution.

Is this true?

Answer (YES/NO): YES